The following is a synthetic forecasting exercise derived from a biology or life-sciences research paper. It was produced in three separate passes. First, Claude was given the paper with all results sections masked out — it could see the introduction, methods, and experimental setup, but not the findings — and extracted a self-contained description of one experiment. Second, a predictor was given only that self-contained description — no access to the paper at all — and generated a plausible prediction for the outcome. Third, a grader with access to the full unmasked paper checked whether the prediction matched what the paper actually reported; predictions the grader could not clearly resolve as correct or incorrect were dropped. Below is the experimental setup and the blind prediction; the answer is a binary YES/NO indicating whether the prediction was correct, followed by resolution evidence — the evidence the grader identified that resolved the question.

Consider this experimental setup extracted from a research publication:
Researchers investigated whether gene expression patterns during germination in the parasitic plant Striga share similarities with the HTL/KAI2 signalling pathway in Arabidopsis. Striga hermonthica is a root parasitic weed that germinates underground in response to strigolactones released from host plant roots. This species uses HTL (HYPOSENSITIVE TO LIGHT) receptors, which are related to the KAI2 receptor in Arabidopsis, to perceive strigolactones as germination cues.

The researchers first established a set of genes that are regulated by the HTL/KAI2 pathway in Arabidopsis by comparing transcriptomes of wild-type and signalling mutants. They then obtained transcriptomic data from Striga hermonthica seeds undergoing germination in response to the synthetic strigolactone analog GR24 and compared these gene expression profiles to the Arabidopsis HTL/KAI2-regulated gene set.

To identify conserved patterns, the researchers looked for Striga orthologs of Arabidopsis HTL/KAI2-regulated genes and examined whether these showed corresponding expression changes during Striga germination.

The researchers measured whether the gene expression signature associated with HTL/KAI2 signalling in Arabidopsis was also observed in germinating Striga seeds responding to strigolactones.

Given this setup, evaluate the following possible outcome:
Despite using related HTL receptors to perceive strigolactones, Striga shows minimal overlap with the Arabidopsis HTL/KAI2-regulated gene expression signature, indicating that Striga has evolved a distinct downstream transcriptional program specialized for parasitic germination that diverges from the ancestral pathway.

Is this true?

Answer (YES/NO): NO